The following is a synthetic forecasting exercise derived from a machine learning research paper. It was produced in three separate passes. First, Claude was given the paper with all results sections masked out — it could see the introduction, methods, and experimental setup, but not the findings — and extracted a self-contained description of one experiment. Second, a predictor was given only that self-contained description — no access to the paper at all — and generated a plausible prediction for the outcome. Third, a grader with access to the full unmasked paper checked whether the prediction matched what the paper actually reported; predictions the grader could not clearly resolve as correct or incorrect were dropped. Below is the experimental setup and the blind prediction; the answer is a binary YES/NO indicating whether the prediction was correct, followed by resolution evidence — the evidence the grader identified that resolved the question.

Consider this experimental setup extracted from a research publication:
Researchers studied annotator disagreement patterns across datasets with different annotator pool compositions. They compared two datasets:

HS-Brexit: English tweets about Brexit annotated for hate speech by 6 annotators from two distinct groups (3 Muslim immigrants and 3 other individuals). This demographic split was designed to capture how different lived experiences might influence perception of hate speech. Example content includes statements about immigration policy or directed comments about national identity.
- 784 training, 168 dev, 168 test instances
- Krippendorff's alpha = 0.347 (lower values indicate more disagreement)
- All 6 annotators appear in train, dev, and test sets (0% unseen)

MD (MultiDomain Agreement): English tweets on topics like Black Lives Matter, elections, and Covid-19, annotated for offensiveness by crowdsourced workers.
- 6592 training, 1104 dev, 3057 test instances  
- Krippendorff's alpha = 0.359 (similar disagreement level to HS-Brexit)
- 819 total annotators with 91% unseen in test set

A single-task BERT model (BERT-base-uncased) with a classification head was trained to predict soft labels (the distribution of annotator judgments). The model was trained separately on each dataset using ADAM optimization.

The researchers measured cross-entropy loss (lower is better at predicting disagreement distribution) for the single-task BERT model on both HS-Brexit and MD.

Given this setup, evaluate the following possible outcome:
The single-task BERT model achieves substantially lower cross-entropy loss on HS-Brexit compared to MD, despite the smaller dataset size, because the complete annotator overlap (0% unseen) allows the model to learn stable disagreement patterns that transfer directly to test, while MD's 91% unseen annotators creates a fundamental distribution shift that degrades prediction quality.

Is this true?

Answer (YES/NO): YES